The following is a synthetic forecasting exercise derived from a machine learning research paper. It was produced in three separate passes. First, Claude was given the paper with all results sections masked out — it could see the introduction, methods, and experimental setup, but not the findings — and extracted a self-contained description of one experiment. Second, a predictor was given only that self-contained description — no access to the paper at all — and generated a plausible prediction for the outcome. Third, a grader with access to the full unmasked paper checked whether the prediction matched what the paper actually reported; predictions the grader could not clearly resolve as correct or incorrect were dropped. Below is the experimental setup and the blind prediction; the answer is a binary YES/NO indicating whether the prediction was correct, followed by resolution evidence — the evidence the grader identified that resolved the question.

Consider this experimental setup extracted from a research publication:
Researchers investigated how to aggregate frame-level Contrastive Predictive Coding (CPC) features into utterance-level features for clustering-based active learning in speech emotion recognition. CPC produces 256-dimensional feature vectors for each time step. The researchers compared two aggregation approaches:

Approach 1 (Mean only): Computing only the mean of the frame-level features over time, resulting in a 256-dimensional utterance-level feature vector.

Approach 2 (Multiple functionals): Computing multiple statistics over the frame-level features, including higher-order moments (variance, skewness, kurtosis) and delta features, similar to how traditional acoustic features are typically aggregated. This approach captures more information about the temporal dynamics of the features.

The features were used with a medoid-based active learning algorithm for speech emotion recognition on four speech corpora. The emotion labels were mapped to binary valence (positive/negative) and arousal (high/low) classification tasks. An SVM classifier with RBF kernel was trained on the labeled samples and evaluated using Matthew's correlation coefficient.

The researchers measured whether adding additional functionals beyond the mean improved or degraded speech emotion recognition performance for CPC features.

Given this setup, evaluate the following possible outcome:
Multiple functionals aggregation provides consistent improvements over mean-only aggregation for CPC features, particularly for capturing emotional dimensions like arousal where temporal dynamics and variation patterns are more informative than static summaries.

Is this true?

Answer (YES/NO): NO